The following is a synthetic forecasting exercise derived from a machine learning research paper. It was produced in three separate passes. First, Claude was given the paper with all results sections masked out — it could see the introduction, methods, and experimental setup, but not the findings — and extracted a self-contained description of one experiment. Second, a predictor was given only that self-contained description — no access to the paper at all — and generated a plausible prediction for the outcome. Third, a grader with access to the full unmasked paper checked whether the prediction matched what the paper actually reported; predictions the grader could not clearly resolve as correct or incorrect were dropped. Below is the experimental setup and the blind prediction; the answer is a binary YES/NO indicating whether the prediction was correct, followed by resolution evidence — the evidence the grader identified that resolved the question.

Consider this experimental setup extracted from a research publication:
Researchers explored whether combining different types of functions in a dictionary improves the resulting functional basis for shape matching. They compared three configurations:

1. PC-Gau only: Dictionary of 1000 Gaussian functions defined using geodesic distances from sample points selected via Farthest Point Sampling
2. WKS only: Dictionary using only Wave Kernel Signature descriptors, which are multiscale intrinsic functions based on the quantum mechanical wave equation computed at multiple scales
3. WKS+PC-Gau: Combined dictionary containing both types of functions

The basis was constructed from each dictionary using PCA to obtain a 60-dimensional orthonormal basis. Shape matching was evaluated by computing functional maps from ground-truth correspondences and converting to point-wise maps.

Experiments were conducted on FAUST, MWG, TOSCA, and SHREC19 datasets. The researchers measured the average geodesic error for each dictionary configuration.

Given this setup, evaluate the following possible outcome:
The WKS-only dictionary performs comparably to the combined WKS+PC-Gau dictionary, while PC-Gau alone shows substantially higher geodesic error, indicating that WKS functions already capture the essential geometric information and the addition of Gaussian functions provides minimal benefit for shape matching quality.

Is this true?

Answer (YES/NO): NO